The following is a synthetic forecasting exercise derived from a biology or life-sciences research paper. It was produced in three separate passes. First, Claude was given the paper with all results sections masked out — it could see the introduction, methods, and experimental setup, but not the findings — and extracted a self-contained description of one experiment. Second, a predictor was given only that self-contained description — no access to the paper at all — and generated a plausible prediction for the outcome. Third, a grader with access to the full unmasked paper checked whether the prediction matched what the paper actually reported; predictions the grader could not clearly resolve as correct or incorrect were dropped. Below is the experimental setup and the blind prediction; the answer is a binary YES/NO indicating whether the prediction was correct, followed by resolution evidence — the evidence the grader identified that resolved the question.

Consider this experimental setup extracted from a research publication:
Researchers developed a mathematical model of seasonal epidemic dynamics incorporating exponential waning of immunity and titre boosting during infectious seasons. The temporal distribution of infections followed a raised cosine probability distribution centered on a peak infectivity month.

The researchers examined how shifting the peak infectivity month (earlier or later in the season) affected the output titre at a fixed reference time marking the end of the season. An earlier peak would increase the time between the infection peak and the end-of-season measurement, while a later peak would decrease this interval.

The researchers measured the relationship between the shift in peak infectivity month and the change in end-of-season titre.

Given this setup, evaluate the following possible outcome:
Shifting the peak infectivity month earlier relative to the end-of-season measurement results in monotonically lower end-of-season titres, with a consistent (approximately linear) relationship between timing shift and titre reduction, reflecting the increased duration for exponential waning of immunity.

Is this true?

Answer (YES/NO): YES